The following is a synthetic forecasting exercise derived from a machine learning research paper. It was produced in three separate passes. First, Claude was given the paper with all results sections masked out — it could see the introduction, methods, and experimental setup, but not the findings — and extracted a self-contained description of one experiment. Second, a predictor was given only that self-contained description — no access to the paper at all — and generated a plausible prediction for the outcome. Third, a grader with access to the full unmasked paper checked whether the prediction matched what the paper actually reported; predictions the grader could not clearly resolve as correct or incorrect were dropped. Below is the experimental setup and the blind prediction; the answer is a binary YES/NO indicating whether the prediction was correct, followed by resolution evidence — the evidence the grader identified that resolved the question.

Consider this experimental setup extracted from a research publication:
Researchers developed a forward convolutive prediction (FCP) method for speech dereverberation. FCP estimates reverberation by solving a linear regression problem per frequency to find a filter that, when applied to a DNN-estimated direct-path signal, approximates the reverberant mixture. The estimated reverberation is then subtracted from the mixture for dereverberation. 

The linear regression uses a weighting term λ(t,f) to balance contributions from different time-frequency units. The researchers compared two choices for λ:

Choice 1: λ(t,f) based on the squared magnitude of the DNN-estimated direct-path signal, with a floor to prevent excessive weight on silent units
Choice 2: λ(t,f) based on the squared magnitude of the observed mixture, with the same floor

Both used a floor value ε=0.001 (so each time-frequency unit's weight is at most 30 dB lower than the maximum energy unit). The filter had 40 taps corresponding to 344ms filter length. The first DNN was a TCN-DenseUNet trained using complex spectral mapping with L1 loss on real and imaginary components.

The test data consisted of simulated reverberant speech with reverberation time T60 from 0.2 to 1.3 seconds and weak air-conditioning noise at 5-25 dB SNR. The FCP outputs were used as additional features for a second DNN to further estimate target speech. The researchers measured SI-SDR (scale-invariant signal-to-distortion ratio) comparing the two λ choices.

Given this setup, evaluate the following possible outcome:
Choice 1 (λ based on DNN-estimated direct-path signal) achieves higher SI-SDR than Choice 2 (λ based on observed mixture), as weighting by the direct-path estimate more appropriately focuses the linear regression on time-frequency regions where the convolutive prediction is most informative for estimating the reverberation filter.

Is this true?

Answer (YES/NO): NO